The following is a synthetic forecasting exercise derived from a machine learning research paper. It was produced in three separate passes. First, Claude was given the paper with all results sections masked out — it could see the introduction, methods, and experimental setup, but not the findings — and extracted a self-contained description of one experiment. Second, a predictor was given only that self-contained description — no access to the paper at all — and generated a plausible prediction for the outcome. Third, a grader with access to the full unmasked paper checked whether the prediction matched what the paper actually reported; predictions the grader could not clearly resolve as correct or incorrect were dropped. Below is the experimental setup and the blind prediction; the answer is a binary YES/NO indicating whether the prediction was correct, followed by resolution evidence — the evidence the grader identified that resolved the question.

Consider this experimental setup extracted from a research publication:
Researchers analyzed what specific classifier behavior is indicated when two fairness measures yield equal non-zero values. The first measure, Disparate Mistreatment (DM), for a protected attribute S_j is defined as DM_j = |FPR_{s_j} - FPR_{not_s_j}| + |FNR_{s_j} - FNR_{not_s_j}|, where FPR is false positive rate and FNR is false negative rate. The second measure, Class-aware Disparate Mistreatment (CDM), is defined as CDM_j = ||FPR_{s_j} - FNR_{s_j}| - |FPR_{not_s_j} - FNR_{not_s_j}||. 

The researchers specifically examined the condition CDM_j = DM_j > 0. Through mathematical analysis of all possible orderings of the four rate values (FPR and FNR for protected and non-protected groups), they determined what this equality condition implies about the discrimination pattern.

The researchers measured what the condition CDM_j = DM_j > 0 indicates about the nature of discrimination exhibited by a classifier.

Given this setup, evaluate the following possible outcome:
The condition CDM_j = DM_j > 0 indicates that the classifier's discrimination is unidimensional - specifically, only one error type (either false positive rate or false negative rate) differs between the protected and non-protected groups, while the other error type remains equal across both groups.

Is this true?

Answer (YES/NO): NO